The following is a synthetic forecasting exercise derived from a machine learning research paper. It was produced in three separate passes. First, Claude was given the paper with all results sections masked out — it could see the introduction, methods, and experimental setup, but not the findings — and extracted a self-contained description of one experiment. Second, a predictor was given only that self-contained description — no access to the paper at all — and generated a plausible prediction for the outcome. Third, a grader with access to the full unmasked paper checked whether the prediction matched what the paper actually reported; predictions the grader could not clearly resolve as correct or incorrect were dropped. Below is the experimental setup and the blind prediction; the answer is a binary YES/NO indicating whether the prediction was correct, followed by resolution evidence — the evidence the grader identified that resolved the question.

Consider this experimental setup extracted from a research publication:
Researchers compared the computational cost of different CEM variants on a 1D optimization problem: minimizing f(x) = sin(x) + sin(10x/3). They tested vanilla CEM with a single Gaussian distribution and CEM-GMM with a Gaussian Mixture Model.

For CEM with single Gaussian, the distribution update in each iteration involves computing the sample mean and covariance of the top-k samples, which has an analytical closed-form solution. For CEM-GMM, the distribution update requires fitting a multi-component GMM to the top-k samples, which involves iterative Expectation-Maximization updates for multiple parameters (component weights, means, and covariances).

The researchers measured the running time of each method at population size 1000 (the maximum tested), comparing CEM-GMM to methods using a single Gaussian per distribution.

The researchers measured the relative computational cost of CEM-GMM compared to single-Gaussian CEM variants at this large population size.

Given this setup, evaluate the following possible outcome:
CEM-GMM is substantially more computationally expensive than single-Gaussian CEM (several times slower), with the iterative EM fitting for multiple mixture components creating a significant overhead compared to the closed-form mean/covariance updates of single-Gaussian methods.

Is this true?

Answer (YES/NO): NO